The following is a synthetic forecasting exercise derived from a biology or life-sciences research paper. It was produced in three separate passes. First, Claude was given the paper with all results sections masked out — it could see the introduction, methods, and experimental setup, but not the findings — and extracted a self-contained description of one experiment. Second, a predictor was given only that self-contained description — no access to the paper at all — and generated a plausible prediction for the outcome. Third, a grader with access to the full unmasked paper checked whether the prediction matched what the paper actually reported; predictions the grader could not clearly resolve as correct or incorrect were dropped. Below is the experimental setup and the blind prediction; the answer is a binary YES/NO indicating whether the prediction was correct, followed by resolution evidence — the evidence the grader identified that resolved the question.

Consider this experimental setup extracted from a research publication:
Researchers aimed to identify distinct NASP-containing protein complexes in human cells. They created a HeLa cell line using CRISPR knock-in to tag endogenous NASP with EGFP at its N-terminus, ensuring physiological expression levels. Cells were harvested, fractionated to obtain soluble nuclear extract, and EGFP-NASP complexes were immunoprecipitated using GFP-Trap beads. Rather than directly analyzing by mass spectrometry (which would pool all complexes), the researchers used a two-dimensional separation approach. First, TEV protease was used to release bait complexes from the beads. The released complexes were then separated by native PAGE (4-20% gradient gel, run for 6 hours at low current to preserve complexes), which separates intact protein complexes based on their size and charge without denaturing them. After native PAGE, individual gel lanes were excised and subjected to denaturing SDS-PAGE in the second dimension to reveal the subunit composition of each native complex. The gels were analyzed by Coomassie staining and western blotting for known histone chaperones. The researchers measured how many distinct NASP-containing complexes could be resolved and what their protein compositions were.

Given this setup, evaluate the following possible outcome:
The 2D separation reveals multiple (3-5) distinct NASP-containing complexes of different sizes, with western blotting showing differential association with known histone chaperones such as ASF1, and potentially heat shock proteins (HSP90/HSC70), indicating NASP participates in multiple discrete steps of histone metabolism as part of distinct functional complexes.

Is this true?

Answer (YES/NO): YES